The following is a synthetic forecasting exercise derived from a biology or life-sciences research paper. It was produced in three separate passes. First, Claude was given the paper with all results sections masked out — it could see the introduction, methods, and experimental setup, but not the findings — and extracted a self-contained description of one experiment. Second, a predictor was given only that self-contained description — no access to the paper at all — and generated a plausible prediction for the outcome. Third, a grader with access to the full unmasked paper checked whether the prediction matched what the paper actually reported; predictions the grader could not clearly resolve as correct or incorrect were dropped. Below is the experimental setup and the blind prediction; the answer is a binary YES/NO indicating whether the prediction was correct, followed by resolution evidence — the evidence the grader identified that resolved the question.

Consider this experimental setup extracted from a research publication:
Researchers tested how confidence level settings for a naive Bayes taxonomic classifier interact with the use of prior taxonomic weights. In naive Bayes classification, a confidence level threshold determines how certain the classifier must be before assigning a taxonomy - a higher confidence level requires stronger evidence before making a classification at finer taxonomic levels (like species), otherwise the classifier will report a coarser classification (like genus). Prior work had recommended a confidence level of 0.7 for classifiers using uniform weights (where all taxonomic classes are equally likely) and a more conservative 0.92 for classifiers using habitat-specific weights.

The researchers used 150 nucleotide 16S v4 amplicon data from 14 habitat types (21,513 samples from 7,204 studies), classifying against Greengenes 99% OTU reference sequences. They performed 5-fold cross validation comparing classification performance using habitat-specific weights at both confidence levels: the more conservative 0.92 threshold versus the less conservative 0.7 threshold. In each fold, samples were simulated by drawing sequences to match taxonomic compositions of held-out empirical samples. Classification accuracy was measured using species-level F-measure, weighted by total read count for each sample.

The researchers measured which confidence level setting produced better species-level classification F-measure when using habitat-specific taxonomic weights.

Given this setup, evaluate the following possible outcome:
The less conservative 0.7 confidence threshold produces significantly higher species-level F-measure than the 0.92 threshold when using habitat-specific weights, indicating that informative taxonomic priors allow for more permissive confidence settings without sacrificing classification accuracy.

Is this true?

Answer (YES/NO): YES